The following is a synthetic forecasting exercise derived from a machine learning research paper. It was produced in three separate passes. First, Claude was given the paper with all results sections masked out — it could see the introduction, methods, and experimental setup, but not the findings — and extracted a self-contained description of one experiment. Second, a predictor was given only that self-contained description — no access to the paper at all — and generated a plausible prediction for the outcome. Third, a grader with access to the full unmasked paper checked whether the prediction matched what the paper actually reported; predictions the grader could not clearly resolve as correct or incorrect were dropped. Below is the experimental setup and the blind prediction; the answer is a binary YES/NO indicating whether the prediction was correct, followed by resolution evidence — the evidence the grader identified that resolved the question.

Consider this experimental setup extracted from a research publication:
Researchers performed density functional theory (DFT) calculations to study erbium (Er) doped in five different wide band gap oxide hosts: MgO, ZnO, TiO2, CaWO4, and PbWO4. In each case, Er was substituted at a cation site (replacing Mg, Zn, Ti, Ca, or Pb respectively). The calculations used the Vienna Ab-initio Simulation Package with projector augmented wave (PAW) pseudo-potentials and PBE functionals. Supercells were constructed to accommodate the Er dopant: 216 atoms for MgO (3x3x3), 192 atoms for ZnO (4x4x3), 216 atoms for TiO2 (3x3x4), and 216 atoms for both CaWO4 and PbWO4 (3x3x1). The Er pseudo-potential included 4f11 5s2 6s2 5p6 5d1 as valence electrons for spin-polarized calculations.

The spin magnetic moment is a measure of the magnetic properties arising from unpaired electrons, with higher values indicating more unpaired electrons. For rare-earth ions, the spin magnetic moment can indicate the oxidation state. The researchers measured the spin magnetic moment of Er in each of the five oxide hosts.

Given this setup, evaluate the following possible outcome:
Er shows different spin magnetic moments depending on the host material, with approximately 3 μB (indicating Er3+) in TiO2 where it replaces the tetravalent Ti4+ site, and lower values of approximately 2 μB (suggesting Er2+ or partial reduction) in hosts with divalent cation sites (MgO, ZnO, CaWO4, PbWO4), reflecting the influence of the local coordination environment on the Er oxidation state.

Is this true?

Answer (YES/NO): NO